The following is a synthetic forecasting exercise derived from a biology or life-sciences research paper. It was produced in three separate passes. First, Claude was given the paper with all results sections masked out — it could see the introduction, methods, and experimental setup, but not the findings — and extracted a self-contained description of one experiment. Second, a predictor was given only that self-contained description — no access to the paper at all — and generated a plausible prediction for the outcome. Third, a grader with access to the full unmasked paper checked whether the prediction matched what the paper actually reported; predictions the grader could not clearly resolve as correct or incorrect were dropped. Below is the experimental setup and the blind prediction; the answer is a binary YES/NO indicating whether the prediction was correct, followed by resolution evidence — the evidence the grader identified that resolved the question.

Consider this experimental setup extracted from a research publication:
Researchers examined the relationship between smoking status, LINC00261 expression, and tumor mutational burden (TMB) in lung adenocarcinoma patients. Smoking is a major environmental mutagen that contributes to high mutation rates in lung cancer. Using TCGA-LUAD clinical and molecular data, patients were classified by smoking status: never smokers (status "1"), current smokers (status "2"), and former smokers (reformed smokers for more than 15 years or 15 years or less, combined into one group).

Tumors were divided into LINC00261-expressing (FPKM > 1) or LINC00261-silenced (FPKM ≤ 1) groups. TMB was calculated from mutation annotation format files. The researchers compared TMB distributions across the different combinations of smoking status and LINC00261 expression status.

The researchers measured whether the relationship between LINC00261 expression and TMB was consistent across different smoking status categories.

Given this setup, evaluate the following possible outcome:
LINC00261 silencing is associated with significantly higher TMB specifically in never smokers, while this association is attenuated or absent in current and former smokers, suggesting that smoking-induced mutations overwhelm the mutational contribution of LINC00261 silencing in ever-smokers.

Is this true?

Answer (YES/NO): NO